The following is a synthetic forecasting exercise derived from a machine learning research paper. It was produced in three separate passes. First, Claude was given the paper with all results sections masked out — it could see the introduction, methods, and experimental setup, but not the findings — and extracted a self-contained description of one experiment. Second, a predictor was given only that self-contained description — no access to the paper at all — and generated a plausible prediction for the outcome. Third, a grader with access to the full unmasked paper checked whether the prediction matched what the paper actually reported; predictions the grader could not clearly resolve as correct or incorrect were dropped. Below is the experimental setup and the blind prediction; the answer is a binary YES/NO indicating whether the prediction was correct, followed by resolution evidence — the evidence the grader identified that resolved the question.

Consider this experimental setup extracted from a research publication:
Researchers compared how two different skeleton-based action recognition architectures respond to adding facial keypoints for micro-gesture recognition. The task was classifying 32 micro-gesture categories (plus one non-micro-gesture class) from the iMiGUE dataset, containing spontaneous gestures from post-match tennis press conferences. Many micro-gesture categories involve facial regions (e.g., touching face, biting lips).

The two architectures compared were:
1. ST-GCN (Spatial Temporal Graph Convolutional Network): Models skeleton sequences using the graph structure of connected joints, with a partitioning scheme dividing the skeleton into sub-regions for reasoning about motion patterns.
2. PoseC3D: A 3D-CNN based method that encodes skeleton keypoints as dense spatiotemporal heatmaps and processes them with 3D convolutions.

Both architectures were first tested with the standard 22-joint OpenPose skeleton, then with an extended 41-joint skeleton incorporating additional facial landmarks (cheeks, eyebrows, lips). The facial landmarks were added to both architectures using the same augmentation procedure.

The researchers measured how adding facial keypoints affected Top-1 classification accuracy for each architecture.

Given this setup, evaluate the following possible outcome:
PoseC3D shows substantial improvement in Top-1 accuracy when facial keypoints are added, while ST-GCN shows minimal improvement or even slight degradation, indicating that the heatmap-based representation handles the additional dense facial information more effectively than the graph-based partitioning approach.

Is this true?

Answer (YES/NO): YES